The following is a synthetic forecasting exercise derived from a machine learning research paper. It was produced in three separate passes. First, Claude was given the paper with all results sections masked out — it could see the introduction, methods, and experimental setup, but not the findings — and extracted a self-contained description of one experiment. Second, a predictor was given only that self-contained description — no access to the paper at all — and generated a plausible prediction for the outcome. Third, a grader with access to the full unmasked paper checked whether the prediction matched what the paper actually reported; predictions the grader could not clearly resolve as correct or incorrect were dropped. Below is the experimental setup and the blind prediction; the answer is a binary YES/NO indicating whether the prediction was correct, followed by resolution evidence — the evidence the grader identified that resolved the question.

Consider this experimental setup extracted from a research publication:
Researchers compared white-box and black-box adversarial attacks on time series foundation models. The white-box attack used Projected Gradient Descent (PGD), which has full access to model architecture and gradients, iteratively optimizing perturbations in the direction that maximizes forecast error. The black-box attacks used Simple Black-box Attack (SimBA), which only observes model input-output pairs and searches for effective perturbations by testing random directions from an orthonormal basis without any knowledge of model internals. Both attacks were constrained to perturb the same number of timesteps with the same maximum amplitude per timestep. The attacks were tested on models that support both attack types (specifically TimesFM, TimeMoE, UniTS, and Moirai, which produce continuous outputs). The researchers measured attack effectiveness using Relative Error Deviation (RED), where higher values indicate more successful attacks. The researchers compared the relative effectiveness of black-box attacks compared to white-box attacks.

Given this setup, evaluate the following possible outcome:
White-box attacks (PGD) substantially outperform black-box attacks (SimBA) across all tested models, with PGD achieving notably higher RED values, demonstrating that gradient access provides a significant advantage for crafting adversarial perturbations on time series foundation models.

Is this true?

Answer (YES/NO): NO